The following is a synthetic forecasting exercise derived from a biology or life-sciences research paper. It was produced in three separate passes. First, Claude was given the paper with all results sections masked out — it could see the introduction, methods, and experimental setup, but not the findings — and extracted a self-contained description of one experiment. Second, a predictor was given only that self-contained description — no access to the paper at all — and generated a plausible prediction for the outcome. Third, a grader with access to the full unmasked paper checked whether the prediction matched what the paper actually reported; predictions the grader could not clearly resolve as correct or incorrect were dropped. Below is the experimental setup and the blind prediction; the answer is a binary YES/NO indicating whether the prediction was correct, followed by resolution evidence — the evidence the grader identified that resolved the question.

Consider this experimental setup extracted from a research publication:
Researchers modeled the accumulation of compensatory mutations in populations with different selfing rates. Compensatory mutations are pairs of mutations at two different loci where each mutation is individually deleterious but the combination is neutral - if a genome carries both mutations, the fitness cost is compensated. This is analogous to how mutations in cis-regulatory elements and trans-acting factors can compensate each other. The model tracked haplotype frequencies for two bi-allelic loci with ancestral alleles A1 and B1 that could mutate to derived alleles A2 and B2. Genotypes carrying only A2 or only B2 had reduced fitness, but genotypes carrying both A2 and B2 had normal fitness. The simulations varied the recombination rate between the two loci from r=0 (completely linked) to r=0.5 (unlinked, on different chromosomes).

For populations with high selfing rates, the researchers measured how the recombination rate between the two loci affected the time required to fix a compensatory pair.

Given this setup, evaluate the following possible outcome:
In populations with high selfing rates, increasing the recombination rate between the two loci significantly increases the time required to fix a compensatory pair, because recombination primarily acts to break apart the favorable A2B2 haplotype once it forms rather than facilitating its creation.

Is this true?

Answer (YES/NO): NO